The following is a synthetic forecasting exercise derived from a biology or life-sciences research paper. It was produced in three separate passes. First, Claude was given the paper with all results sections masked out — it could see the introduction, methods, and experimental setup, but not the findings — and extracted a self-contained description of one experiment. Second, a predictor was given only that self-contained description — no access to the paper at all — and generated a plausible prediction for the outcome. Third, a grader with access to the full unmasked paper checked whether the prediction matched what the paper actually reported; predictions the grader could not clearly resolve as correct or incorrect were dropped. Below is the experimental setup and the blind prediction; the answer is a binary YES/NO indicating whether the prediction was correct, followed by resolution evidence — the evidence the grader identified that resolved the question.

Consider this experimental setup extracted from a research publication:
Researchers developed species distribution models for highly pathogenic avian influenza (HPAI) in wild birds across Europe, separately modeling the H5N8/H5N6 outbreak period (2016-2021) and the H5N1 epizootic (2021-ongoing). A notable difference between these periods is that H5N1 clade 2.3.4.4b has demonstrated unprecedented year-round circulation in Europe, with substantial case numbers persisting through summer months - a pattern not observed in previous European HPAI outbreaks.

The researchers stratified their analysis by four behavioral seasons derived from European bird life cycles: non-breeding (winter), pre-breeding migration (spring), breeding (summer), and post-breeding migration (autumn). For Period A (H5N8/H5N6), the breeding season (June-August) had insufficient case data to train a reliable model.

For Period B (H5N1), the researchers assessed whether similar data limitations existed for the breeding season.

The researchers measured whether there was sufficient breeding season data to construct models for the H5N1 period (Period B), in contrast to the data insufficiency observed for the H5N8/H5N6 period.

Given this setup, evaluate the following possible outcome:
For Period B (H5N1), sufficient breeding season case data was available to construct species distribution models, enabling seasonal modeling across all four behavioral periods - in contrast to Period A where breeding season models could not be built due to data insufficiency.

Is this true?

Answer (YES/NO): YES